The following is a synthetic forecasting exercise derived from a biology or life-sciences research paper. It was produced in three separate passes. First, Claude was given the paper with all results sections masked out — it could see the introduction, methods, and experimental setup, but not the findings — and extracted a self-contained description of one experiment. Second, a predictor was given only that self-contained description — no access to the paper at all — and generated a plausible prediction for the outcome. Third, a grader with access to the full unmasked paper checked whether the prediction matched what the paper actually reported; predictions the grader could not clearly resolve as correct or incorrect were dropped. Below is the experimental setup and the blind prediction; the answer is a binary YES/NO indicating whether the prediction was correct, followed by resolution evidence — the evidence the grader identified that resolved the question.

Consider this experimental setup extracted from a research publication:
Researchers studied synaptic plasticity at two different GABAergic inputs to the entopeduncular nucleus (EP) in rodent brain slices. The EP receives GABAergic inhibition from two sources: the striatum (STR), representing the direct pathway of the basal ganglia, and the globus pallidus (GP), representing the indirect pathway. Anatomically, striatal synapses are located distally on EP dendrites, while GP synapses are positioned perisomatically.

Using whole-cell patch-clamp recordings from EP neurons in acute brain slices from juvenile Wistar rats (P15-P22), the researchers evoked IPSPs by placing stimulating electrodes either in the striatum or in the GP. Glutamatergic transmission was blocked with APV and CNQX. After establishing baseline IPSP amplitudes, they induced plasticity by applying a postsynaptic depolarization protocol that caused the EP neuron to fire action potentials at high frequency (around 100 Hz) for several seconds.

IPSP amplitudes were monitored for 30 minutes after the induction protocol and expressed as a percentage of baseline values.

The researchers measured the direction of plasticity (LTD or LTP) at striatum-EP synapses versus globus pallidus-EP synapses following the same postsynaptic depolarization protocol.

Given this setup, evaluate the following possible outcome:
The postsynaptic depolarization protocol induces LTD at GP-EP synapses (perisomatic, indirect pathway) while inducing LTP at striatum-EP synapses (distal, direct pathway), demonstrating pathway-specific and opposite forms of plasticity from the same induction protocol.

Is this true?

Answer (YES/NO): YES